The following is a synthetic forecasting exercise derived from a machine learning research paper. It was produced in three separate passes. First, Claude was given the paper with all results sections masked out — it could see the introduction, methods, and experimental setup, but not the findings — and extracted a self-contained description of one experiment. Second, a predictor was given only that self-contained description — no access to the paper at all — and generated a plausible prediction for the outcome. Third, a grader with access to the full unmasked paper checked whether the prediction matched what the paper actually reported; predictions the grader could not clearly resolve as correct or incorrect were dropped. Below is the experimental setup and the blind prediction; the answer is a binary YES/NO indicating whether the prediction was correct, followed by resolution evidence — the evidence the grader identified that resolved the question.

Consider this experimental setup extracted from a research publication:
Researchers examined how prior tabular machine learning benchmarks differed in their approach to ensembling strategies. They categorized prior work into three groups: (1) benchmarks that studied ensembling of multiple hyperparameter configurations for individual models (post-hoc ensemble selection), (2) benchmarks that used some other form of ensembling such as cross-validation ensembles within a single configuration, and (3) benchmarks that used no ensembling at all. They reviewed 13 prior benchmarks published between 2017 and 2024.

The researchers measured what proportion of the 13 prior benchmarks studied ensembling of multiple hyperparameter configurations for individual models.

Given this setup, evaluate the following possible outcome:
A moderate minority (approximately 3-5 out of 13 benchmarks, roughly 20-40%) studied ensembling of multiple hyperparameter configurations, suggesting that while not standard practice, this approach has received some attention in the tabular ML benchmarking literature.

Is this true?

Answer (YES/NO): NO